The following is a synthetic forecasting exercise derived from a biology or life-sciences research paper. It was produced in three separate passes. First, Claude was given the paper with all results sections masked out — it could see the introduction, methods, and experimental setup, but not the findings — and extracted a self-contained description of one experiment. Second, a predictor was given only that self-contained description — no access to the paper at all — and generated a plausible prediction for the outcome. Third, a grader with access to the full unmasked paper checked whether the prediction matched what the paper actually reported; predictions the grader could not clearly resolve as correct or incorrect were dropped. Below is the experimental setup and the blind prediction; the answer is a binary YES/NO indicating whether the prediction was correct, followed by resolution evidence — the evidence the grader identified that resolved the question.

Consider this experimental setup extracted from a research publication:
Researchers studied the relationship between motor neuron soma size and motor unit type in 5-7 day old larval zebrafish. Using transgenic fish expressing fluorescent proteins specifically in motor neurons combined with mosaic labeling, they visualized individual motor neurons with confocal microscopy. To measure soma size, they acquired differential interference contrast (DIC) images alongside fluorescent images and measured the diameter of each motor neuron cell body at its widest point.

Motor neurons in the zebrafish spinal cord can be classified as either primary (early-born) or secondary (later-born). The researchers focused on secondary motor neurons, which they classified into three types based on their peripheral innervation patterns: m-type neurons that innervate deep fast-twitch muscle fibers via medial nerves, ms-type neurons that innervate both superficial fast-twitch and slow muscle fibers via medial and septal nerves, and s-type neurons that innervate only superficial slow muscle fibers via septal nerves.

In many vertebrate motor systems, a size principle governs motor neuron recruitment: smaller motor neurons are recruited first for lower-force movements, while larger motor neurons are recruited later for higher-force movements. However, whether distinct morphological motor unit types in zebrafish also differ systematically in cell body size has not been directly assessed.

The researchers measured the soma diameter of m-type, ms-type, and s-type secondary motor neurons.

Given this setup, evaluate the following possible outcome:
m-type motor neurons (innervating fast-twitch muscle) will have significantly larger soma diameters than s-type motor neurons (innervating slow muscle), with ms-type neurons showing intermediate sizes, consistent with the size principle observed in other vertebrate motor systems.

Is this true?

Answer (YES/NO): YES